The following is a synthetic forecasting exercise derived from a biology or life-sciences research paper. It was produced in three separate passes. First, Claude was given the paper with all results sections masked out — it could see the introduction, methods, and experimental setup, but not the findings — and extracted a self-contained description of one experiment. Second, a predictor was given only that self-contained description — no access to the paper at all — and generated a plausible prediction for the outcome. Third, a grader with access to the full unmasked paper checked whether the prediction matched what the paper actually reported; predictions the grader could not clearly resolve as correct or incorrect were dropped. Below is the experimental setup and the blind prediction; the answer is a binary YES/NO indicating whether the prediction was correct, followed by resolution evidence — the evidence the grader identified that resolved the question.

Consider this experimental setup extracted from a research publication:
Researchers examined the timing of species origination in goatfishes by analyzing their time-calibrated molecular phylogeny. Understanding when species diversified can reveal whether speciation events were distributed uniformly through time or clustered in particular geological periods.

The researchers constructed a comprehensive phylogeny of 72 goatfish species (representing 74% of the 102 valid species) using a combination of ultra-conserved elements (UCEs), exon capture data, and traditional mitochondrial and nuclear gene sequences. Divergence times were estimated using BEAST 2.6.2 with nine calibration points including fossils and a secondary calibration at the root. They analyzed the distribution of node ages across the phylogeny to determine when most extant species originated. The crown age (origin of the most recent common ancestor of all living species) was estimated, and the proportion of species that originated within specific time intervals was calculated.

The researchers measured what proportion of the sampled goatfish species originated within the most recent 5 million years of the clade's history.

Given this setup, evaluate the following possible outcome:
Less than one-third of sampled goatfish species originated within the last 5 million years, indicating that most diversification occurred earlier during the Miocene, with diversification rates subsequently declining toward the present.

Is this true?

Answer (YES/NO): NO